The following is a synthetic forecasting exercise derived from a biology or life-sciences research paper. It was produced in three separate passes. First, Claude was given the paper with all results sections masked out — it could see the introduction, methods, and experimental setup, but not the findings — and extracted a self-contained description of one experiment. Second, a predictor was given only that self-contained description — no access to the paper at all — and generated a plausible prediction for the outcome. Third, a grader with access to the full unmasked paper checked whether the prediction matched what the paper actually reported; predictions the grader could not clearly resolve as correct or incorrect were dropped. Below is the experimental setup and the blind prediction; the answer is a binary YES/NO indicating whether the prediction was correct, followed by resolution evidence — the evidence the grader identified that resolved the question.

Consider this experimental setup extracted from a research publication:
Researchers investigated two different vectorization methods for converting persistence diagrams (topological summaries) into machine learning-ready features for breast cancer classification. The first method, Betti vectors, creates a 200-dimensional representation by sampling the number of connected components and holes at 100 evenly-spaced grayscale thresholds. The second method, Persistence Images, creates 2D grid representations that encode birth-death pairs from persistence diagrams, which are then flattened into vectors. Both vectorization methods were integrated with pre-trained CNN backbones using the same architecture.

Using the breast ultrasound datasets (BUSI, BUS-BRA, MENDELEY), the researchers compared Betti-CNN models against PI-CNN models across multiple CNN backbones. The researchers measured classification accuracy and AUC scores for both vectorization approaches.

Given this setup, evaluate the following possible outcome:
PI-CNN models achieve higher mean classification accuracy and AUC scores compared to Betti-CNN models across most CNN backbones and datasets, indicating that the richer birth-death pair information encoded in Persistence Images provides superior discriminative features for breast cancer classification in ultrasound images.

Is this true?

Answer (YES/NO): NO